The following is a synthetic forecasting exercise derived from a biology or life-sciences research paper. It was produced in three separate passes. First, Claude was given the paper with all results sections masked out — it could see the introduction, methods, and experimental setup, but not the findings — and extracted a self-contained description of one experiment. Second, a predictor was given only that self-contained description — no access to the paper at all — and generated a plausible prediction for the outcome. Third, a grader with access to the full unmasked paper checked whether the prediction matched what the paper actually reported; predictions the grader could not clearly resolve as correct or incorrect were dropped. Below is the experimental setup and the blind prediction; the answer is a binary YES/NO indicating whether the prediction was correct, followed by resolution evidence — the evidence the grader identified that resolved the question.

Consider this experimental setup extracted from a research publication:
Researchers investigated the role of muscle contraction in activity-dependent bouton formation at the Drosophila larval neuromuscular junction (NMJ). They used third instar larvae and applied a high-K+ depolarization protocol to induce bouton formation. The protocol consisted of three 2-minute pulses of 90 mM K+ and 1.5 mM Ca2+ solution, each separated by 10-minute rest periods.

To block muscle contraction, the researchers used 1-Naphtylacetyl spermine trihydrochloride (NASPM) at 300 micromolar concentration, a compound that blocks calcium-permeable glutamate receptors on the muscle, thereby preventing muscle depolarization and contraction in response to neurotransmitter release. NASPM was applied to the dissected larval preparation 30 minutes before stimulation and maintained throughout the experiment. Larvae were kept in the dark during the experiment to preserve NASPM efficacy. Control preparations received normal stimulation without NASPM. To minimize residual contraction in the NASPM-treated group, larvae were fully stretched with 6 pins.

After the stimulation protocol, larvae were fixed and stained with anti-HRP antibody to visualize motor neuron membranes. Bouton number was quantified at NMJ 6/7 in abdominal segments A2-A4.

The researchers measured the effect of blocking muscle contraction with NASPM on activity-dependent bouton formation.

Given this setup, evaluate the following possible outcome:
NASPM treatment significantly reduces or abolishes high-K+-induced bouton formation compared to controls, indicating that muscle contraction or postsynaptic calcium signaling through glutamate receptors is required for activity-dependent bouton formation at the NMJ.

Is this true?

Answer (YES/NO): YES